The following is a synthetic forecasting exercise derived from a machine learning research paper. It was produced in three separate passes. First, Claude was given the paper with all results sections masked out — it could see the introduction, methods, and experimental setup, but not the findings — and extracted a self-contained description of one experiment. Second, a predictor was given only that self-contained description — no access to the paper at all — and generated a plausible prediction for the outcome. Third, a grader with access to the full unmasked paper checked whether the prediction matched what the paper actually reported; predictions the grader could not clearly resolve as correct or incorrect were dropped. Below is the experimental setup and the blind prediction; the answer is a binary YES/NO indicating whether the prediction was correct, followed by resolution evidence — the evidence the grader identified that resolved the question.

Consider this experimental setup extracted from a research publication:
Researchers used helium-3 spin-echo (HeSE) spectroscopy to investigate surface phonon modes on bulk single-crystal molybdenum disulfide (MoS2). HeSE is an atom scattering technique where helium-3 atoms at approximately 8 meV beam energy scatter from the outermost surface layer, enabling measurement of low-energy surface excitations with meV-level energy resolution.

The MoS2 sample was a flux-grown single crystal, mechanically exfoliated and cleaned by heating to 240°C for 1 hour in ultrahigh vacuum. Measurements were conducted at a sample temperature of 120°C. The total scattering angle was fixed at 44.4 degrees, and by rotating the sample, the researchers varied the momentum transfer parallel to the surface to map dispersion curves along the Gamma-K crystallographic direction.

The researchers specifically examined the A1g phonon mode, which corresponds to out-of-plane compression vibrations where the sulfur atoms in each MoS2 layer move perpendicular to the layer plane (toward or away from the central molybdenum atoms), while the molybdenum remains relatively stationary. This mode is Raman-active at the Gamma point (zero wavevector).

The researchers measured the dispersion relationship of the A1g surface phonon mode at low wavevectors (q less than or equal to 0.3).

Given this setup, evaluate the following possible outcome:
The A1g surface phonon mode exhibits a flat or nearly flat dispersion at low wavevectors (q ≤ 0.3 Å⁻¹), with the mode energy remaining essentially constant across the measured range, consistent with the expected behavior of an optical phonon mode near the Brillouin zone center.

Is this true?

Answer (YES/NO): NO